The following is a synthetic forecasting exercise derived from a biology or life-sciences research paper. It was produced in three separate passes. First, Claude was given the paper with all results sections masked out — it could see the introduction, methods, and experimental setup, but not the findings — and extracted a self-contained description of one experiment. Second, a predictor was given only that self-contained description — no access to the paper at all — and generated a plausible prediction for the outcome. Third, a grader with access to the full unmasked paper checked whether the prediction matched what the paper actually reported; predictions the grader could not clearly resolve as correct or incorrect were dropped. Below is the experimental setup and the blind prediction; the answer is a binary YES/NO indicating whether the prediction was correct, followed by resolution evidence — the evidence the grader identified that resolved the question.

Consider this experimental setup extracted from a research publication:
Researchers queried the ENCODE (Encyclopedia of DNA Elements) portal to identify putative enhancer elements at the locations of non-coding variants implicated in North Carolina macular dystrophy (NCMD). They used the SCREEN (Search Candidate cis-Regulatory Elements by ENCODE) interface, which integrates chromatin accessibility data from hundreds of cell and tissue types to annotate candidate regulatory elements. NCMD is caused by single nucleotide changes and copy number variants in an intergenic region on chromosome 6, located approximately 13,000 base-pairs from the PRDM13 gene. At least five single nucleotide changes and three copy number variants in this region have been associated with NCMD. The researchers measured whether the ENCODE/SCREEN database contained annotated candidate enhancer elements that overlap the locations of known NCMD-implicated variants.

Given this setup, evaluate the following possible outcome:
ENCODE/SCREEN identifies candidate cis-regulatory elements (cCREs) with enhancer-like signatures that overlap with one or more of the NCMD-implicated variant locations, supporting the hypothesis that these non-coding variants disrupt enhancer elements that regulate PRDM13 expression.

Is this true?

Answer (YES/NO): YES